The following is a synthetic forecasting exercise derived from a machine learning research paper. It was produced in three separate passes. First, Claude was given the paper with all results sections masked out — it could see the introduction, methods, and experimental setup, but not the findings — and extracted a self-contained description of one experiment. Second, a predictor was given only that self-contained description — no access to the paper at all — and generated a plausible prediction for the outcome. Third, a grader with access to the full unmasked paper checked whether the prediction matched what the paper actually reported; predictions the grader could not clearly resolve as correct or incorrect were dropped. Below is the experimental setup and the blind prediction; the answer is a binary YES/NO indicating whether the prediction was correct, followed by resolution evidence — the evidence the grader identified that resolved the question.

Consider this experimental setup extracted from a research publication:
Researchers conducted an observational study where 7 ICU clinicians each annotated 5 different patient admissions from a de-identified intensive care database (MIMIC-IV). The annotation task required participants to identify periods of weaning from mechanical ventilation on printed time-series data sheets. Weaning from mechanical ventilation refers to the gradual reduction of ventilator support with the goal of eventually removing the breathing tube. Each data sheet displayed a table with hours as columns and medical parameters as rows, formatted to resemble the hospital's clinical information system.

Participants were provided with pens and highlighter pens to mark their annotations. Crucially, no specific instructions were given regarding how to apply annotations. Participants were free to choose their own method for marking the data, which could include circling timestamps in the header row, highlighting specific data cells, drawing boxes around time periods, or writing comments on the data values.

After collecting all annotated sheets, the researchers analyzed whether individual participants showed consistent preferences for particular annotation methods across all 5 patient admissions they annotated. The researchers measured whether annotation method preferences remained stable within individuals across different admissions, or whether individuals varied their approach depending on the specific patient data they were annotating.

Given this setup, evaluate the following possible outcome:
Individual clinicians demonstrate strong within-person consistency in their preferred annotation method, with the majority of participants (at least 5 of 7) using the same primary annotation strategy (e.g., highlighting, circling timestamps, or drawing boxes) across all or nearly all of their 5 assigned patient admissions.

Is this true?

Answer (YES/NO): NO